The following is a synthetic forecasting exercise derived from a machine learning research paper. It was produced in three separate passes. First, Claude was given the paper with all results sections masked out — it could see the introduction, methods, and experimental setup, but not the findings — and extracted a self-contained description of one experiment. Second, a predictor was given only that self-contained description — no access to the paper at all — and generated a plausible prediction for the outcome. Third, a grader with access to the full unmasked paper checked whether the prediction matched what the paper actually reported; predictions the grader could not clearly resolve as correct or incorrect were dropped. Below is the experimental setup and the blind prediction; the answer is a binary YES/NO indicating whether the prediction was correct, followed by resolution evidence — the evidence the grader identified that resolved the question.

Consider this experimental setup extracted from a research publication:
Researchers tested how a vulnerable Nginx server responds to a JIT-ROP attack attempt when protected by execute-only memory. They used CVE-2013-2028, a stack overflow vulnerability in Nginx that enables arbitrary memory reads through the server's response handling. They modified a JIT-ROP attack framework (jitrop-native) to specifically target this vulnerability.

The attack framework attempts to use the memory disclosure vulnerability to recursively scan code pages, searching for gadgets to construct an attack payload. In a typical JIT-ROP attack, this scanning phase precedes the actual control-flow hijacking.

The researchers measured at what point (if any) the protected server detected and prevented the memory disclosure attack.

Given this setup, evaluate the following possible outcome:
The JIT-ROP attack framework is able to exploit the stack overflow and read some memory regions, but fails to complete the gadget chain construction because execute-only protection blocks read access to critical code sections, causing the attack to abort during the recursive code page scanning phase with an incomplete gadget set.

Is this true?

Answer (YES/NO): NO